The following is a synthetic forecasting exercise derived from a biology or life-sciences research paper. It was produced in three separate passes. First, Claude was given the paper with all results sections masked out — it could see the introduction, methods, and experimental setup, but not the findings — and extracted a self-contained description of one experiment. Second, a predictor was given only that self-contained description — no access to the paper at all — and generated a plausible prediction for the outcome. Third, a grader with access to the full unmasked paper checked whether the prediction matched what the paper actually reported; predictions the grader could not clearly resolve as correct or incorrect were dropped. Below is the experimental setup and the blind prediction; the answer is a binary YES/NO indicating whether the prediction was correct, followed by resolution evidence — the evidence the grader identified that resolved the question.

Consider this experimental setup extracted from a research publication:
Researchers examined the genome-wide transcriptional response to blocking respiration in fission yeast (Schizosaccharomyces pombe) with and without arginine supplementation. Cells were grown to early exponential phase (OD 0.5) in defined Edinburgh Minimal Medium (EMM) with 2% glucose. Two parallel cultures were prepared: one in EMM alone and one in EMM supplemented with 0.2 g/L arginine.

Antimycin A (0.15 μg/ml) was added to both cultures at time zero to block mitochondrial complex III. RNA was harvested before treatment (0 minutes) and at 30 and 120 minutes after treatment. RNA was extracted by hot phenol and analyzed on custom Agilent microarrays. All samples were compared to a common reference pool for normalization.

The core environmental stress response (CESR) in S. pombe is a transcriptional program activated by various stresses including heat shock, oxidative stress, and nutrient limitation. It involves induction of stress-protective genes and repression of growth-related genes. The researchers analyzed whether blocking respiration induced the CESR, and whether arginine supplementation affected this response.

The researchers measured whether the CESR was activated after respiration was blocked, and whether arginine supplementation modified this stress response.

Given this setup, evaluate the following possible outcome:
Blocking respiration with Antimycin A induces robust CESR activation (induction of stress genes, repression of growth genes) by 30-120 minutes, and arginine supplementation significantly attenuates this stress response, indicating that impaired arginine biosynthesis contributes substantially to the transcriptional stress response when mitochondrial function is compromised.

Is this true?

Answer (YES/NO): NO